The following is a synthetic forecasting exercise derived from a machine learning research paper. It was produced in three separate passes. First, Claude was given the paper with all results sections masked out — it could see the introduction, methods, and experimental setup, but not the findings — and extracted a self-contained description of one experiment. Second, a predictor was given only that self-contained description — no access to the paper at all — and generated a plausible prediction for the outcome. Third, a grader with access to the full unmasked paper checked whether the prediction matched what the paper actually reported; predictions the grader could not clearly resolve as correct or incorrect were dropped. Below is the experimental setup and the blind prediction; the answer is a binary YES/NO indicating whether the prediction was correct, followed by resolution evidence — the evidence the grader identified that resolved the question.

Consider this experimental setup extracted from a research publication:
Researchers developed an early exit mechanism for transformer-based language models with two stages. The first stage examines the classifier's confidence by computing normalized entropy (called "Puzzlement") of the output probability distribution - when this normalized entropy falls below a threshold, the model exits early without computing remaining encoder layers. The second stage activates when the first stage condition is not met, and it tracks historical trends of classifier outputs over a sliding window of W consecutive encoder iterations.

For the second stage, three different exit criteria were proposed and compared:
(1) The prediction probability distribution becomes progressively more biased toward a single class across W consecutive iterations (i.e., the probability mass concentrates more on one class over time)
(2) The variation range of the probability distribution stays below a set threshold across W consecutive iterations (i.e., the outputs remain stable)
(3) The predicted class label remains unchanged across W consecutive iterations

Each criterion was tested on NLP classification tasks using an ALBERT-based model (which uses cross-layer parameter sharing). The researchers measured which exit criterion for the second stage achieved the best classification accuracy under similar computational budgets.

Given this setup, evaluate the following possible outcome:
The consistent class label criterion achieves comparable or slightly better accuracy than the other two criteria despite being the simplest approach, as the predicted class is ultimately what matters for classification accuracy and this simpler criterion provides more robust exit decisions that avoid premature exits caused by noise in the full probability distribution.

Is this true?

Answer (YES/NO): NO